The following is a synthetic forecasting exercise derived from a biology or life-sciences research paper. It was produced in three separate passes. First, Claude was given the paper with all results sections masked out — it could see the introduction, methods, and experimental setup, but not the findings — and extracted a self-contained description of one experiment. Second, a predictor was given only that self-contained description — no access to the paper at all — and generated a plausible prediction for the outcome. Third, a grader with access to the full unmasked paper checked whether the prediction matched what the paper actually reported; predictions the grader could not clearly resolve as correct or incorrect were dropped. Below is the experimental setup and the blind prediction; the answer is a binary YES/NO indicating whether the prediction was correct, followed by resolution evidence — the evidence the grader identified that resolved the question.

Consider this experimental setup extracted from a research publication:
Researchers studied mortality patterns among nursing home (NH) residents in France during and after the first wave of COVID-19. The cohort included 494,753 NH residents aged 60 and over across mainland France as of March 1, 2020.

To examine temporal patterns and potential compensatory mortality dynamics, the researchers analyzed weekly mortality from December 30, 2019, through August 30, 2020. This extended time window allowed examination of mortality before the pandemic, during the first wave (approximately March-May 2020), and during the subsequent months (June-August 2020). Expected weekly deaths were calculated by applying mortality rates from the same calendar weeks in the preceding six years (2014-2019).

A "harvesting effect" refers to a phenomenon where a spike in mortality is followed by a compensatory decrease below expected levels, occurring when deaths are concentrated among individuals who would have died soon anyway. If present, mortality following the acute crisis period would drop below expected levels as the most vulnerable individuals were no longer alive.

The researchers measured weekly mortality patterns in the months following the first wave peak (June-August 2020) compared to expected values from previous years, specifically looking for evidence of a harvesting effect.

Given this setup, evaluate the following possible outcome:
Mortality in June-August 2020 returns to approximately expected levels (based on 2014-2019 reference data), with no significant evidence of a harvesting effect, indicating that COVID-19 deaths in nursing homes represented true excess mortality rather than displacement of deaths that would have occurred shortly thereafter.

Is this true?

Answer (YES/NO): YES